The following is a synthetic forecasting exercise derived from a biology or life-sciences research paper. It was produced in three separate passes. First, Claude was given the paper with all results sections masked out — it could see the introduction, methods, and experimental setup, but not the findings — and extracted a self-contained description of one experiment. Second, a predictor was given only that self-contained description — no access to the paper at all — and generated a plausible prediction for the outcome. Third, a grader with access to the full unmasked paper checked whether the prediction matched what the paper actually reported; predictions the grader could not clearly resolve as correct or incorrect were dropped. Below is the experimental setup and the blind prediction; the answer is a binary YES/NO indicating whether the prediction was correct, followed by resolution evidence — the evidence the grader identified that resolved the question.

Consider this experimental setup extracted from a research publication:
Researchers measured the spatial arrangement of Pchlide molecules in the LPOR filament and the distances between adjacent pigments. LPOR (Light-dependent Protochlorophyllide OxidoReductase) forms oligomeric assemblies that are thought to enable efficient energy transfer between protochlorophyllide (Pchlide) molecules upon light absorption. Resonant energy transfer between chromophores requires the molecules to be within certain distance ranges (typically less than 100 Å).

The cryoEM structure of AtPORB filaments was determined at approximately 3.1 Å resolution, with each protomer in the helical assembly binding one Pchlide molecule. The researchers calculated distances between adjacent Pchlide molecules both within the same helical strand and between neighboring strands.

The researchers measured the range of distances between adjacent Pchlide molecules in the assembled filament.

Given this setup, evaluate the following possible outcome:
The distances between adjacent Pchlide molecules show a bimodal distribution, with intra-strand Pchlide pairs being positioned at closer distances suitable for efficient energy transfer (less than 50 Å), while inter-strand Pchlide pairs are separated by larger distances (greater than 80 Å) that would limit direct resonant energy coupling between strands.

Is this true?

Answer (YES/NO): NO